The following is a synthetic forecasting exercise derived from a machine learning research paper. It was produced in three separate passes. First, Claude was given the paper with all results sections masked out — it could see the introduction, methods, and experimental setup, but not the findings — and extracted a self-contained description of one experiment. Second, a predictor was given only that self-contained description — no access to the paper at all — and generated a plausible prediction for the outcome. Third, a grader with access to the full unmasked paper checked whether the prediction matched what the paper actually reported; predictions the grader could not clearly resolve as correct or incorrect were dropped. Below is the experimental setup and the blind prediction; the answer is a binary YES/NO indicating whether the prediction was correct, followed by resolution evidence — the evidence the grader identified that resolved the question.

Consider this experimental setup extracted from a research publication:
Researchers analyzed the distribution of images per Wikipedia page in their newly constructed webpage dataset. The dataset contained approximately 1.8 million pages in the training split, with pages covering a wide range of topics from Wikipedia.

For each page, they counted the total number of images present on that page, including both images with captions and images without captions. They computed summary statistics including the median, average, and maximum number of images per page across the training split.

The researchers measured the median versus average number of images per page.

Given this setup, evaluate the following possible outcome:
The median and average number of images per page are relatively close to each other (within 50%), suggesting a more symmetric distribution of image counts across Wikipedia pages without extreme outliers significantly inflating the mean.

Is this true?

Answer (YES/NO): NO